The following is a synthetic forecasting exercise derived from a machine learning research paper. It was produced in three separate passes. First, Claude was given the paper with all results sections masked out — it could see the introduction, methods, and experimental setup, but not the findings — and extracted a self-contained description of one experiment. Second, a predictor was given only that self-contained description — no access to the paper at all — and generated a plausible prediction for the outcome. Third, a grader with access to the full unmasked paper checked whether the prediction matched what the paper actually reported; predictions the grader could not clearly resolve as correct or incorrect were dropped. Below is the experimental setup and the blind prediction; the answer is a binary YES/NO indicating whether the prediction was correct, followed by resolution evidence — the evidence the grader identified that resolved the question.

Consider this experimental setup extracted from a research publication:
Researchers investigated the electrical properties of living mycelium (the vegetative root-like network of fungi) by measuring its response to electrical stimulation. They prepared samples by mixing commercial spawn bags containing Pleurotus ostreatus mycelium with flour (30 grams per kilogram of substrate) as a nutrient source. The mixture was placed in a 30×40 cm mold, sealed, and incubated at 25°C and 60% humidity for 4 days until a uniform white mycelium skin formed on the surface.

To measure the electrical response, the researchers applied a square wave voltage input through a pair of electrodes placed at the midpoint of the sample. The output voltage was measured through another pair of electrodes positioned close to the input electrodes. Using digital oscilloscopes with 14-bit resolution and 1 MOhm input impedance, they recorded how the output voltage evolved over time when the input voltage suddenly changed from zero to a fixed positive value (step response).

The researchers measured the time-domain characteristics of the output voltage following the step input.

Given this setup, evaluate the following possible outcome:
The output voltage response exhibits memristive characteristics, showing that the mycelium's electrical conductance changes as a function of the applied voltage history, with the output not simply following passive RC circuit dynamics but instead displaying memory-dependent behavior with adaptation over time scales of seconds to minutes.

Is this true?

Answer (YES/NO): NO